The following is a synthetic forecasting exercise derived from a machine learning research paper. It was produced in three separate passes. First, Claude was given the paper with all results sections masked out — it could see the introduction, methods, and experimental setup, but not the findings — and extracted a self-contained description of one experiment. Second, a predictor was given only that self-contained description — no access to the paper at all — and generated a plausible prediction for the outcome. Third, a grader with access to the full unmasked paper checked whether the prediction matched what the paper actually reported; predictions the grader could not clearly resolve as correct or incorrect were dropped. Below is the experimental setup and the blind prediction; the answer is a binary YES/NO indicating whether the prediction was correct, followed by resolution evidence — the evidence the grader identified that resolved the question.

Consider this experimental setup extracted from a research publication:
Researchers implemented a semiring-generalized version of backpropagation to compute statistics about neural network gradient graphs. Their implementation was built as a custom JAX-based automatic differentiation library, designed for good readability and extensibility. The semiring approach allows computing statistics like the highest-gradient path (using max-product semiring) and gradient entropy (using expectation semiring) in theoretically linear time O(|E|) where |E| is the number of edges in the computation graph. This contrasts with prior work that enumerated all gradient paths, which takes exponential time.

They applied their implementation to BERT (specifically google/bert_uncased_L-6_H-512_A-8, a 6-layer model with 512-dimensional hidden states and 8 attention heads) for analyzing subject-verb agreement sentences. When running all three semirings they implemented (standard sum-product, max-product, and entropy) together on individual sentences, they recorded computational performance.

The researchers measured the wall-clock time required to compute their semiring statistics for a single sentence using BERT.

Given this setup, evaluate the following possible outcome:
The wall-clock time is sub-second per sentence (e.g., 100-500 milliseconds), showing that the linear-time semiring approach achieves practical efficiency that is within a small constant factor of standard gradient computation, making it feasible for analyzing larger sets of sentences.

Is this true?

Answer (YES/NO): NO